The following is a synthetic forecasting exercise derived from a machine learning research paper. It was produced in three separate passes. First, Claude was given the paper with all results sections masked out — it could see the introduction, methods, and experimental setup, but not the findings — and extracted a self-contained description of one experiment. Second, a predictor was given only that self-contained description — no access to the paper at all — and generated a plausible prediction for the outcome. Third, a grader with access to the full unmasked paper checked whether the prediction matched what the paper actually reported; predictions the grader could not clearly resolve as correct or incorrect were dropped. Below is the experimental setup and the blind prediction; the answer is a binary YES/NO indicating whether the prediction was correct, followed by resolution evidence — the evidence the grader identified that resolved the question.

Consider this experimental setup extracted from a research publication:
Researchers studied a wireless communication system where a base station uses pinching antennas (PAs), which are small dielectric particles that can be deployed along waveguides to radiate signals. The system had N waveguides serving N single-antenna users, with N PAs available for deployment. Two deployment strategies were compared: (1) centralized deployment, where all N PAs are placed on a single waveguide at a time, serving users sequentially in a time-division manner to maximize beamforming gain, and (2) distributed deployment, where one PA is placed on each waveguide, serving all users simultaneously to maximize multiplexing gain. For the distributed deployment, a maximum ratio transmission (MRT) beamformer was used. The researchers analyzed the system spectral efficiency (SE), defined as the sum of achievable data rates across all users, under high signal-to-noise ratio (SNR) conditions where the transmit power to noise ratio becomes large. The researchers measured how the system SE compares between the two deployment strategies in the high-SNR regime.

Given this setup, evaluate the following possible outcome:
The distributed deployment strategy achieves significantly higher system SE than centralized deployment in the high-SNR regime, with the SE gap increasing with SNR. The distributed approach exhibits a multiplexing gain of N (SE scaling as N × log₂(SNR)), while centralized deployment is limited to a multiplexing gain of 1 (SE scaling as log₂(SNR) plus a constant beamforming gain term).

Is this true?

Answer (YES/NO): YES